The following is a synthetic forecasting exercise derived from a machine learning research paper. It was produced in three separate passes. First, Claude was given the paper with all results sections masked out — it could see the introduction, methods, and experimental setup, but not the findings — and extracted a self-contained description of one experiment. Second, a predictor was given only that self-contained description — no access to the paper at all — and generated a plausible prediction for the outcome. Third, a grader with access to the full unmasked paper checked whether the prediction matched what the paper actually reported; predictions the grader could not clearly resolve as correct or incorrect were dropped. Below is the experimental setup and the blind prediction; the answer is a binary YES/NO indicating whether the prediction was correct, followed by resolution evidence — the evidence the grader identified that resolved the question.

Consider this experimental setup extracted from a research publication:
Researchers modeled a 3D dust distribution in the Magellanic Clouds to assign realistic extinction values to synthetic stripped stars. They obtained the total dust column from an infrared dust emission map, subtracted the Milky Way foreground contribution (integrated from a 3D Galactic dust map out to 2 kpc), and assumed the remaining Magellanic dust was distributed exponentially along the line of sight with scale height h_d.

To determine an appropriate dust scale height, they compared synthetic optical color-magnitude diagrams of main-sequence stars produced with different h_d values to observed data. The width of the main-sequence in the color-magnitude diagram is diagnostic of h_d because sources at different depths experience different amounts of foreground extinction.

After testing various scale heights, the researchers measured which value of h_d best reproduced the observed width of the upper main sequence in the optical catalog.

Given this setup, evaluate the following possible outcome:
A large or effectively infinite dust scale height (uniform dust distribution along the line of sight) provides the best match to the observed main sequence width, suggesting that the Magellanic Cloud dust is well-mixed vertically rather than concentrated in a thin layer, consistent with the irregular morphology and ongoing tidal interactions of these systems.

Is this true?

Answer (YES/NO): NO